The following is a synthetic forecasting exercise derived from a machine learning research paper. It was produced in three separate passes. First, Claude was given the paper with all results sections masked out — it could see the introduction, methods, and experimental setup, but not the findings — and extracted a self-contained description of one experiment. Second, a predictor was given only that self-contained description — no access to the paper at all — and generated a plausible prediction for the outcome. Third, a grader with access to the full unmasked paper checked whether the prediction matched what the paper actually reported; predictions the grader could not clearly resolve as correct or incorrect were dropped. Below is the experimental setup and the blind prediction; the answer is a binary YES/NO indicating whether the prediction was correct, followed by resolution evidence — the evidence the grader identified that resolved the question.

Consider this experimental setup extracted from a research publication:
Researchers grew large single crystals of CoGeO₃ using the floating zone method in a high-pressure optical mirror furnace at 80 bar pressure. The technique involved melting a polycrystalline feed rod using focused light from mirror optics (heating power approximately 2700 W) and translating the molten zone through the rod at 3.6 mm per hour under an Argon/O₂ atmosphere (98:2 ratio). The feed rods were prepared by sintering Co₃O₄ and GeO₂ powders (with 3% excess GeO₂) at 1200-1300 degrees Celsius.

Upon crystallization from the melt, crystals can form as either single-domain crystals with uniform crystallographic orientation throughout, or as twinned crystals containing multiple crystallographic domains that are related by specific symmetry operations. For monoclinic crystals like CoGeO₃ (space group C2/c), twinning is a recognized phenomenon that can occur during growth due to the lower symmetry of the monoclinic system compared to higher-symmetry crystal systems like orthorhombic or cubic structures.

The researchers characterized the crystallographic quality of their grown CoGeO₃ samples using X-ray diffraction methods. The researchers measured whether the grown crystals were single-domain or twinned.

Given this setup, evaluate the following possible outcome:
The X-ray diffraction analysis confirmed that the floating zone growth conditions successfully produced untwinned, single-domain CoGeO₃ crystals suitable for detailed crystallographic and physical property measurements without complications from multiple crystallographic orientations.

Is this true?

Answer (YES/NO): NO